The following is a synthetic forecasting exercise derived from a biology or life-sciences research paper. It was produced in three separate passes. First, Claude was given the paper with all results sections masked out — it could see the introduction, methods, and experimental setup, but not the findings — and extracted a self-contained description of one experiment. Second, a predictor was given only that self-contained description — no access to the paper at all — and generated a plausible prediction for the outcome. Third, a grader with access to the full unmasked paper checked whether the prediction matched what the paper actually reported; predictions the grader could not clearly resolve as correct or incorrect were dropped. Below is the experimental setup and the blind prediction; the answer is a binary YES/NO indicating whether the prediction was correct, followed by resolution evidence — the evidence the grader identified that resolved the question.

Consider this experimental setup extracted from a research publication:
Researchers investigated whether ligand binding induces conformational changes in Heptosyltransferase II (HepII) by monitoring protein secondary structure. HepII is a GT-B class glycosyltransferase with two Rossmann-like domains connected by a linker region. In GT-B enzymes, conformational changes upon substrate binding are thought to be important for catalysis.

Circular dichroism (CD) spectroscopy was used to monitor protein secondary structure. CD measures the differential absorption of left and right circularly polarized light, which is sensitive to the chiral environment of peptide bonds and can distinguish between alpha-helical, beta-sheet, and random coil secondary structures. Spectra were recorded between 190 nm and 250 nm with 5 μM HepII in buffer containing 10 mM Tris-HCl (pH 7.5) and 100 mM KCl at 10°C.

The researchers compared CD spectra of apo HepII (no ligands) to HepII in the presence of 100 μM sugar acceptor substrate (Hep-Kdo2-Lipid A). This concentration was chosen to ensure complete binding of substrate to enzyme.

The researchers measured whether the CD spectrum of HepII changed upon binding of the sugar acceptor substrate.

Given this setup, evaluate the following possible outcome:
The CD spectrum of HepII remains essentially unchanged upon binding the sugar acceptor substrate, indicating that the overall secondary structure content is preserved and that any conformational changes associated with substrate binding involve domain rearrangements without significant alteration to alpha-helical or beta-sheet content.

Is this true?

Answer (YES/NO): NO